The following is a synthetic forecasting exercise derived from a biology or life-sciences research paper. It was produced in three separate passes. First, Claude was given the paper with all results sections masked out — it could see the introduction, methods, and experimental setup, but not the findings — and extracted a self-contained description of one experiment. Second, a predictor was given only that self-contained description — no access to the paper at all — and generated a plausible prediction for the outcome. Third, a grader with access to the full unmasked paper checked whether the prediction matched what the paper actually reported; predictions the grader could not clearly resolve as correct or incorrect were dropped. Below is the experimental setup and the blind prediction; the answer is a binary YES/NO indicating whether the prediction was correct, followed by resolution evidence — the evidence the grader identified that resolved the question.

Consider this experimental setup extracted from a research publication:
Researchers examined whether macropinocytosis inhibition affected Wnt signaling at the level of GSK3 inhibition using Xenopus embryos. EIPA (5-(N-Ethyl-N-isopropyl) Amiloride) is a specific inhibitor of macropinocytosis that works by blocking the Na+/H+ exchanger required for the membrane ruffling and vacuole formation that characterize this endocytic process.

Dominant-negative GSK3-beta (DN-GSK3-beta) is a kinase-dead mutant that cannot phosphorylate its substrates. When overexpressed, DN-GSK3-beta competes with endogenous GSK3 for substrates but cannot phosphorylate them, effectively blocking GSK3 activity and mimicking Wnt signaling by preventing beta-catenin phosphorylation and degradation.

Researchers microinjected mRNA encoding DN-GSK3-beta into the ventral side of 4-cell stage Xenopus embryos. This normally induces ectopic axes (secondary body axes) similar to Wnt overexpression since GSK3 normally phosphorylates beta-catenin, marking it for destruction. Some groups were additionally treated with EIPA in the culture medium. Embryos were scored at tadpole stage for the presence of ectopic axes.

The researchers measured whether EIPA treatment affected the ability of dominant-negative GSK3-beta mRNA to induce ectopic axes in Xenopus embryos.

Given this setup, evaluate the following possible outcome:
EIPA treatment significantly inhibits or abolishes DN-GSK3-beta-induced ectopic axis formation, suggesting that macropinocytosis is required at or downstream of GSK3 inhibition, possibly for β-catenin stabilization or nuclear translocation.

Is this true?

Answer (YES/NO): YES